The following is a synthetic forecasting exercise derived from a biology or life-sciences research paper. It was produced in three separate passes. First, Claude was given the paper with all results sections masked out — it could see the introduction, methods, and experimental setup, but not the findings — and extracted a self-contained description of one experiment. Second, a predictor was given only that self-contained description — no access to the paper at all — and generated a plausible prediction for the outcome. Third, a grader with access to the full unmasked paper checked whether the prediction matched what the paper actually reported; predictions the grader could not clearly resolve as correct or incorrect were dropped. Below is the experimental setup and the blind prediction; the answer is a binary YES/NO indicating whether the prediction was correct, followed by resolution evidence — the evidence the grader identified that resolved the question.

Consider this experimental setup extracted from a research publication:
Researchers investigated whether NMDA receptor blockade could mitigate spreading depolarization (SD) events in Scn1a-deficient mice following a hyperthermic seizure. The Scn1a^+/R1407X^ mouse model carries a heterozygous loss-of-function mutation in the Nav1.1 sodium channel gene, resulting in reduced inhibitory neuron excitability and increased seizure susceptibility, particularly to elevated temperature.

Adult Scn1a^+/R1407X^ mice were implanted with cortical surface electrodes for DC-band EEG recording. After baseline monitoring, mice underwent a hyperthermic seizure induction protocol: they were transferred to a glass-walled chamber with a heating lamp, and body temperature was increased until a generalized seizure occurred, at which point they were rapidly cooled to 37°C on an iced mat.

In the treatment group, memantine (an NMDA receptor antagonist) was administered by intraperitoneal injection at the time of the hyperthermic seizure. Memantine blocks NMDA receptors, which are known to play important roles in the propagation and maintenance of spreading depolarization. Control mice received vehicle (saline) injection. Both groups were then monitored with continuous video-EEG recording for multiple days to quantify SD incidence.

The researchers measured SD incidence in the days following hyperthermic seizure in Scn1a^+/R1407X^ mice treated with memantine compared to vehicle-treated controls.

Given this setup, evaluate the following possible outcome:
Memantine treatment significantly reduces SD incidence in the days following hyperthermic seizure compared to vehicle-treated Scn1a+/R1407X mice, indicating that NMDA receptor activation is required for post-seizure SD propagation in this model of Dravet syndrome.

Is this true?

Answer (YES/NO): NO